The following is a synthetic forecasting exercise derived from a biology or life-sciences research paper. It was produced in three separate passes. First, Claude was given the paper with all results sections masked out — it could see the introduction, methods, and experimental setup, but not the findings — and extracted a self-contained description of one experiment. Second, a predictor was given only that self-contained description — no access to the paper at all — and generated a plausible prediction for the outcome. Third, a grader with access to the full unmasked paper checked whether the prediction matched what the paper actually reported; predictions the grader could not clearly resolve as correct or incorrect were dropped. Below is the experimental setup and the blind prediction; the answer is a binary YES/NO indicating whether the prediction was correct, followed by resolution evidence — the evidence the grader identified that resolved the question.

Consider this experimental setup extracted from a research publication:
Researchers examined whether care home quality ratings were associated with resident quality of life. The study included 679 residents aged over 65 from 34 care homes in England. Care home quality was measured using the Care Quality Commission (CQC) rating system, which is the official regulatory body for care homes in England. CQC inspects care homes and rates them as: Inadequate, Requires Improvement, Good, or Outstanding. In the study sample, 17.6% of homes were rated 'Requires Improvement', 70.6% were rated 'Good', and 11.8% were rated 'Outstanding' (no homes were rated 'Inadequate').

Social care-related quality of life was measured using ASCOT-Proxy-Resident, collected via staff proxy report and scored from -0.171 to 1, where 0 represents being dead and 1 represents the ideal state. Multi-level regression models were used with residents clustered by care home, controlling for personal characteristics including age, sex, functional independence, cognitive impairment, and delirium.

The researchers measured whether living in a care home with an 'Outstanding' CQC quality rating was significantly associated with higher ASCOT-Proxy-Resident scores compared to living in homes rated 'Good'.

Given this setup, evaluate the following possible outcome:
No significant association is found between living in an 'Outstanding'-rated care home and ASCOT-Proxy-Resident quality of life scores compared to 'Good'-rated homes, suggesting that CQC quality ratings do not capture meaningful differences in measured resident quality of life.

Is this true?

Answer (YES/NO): NO